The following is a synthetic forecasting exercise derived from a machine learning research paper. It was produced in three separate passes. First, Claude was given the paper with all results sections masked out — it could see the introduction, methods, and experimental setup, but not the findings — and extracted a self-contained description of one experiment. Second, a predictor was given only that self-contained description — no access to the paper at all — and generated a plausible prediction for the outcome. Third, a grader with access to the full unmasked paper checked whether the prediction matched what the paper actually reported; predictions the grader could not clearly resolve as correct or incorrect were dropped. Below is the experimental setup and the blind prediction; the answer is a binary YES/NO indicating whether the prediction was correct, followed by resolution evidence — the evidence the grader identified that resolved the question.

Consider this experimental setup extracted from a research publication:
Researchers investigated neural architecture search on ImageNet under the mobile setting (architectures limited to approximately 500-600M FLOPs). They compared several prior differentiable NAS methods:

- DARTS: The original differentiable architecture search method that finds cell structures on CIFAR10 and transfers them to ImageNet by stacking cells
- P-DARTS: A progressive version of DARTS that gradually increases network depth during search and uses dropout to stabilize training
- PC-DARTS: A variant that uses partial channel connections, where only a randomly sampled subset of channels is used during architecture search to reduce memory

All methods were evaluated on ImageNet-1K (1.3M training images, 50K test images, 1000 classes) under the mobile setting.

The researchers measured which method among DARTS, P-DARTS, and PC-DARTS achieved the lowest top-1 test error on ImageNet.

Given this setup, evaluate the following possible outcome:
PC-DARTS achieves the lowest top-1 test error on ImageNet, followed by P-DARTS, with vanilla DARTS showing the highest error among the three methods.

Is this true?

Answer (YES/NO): YES